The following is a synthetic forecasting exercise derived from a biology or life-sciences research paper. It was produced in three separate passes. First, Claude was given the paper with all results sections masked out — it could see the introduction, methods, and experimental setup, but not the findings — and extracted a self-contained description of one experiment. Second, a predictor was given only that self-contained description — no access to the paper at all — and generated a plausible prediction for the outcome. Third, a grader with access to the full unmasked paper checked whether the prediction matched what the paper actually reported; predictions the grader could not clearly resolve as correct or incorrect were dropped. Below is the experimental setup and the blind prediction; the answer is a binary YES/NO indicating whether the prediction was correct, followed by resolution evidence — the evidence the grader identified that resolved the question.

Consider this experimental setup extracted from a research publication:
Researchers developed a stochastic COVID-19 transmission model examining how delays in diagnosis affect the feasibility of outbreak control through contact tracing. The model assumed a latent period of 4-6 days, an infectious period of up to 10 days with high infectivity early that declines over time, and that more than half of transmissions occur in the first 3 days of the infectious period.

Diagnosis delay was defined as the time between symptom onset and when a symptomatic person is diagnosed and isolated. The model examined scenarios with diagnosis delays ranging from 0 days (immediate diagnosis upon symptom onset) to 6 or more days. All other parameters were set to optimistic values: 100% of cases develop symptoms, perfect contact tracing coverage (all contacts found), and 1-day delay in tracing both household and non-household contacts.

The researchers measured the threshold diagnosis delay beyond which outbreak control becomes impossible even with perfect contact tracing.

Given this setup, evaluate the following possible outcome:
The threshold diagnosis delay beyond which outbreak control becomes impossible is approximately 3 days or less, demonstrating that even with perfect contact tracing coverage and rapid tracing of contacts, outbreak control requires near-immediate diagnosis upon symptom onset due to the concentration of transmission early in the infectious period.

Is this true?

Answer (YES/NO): NO